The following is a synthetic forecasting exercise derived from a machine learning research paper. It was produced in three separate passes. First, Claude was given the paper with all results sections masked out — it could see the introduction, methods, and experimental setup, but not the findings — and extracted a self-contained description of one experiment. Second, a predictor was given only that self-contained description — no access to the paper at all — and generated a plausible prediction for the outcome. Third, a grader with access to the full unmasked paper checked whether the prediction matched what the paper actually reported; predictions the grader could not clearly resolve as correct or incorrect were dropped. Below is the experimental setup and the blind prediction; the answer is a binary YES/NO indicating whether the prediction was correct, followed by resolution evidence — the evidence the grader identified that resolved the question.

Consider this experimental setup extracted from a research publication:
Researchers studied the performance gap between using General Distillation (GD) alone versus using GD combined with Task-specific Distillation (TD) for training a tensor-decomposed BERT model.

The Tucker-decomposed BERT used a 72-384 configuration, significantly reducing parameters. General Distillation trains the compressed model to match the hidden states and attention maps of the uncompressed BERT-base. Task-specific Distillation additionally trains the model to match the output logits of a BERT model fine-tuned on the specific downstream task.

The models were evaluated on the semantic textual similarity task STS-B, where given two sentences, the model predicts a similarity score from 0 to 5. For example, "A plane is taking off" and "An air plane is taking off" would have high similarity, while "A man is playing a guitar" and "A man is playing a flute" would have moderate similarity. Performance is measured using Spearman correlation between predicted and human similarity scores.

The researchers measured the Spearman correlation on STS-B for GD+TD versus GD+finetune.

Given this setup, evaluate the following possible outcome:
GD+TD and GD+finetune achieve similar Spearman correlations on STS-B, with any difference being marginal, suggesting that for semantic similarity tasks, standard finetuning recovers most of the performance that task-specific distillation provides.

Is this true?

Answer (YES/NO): NO